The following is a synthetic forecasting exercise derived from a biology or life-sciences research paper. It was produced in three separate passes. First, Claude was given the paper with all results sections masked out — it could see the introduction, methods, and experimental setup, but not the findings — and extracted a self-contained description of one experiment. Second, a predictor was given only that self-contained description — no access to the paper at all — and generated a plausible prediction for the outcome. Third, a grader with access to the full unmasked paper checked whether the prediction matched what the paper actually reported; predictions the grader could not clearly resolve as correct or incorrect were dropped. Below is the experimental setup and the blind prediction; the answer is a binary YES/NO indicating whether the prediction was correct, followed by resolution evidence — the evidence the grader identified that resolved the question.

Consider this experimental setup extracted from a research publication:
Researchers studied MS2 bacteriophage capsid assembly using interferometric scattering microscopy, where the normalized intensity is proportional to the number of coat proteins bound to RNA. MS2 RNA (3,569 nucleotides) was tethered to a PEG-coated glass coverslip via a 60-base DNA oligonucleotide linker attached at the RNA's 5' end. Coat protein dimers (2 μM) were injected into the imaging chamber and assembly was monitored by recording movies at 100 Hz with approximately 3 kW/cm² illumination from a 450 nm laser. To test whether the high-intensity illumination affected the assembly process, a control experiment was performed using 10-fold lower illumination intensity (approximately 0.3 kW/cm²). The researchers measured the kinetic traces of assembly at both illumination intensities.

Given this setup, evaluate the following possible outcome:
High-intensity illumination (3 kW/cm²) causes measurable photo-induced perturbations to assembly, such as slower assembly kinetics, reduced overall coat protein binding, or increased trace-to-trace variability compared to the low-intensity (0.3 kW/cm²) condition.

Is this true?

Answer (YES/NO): NO